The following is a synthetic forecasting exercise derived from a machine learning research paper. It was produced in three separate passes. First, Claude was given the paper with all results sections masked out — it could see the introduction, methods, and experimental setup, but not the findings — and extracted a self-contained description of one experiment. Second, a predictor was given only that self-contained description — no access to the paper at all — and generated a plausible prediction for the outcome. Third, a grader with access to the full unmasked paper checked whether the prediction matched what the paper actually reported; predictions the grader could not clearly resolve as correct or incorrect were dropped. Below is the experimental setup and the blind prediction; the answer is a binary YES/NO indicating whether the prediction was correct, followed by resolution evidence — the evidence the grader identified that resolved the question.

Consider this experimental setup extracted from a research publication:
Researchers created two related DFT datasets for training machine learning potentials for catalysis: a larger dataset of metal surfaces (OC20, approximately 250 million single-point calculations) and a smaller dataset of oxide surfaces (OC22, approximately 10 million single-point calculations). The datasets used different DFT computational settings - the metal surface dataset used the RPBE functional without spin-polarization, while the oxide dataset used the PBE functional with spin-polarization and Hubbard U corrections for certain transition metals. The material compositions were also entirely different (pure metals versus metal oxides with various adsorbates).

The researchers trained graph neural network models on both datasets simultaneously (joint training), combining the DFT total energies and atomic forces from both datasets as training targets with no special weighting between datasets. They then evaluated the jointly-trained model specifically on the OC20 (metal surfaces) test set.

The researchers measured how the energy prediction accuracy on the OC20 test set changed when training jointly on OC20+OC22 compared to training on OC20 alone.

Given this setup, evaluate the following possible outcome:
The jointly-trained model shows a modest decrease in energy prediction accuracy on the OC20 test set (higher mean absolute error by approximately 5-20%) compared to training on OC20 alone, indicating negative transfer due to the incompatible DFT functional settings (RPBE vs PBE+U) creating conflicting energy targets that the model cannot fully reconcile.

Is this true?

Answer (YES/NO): NO